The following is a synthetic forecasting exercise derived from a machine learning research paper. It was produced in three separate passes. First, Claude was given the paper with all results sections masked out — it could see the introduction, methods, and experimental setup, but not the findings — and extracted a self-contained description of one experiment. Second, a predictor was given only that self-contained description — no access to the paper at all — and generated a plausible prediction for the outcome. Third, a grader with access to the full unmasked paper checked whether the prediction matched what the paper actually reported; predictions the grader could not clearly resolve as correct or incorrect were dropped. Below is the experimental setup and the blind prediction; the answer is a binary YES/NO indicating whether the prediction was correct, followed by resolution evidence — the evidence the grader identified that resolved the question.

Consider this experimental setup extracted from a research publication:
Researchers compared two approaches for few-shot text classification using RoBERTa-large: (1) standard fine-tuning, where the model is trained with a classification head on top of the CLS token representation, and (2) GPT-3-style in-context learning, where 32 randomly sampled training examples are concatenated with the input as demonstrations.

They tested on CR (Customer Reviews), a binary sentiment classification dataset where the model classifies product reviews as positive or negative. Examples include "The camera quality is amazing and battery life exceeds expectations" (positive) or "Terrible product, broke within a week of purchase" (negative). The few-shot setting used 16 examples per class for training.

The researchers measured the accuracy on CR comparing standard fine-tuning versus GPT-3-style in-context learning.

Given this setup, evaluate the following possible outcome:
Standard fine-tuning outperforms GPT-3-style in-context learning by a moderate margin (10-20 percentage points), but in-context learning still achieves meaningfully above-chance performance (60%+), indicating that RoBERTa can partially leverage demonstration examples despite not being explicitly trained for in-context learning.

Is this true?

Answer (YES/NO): NO